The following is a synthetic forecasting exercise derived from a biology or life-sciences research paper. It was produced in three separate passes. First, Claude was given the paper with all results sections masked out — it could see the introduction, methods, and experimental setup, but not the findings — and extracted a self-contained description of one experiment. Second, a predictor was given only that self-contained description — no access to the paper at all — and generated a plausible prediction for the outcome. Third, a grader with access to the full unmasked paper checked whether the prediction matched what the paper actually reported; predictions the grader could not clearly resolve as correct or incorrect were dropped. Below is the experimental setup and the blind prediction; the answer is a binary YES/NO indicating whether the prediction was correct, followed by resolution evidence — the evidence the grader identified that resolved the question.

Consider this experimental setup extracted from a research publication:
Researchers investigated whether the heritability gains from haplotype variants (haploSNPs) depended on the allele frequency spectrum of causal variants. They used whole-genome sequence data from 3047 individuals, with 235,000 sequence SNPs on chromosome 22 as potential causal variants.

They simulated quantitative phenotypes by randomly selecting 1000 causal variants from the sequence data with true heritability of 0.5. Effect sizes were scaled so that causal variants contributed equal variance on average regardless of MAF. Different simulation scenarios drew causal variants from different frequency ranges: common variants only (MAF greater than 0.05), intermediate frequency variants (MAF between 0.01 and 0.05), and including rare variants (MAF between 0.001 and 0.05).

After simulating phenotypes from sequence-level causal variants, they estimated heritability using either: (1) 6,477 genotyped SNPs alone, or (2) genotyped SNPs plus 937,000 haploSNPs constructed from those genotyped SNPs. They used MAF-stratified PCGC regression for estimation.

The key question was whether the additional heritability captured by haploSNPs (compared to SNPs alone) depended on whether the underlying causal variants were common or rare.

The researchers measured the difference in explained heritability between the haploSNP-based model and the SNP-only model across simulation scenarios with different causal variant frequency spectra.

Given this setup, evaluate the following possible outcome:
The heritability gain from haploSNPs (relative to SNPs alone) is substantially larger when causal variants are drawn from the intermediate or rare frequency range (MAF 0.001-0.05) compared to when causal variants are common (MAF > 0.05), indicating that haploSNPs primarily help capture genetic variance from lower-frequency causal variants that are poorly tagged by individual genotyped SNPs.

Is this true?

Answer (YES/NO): YES